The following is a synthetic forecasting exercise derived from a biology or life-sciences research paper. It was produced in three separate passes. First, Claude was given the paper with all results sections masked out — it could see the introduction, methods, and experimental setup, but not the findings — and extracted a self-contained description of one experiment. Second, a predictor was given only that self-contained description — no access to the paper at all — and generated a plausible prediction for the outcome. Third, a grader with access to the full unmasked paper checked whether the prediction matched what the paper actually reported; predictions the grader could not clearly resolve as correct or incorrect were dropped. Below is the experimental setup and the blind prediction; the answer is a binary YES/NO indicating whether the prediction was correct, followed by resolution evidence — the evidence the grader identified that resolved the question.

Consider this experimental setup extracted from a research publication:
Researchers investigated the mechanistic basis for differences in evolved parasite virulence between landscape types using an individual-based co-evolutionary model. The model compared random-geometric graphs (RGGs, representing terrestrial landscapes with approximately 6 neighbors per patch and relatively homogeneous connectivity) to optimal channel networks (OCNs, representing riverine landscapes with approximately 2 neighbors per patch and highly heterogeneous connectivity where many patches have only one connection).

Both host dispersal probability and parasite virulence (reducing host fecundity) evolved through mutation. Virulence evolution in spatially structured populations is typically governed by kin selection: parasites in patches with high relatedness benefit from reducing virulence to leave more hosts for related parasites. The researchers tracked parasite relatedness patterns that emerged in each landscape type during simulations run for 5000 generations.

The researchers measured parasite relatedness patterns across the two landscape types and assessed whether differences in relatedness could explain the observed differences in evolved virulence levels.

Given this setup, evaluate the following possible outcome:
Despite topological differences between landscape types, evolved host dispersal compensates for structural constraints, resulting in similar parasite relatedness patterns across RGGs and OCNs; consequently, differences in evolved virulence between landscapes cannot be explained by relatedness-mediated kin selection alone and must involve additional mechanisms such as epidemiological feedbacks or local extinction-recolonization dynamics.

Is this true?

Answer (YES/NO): NO